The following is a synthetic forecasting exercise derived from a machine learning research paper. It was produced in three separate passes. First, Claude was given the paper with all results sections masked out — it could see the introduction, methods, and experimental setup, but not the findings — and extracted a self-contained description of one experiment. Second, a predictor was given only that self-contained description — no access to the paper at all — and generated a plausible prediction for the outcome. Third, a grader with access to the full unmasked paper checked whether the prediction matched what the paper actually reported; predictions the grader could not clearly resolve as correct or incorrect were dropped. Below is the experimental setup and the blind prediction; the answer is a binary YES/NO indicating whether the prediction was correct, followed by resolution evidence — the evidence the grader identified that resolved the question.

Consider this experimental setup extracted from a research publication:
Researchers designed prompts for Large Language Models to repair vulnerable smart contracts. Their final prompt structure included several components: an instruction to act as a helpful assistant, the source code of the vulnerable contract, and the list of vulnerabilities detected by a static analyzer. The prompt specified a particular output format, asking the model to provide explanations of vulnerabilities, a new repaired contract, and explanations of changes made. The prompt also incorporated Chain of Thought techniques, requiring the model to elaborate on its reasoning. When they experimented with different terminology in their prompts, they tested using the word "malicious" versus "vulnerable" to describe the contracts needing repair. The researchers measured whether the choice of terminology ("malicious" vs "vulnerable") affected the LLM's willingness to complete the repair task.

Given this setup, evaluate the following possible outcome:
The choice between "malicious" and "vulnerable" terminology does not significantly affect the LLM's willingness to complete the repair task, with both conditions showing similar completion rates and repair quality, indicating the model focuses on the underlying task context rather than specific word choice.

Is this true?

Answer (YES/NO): NO